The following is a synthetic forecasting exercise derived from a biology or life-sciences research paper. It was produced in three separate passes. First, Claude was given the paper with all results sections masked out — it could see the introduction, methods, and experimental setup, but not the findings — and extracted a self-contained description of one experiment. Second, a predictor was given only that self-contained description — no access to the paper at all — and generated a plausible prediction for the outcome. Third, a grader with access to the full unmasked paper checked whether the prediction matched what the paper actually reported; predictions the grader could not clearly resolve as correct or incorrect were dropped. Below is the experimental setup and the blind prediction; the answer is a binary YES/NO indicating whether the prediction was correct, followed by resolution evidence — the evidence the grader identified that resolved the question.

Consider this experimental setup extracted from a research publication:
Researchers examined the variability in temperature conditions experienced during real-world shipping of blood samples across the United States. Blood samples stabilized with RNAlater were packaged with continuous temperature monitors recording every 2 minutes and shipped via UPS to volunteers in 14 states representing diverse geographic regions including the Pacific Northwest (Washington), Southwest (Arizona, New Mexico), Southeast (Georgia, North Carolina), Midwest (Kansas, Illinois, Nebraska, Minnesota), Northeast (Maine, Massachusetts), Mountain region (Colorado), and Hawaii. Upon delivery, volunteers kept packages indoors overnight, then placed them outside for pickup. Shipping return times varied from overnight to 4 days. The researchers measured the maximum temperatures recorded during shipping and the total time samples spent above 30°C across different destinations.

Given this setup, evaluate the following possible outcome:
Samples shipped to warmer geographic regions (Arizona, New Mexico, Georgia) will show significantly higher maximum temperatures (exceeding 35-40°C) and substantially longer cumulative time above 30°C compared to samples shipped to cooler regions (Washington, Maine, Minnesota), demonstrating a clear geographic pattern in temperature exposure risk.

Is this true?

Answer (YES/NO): NO